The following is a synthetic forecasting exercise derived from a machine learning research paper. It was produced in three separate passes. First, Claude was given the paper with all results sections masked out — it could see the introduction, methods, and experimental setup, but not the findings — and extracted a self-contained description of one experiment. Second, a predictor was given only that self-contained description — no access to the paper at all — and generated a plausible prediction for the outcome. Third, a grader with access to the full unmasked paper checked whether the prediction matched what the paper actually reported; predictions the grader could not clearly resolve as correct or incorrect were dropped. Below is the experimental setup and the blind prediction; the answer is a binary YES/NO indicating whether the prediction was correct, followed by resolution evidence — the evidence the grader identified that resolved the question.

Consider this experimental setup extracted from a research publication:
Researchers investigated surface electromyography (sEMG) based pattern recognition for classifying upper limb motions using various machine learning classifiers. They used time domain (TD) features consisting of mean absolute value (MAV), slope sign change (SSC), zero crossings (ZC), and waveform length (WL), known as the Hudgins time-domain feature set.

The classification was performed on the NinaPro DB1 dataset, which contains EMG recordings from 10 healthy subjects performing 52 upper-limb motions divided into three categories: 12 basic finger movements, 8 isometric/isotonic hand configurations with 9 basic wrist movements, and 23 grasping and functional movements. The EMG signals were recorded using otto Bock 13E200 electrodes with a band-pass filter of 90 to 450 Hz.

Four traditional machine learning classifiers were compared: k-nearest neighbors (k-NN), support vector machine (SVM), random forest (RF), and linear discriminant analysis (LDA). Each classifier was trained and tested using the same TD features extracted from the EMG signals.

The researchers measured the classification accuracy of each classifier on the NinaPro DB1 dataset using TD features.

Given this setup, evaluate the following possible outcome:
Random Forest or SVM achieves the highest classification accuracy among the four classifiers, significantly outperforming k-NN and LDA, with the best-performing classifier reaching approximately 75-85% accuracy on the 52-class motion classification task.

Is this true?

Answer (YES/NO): NO